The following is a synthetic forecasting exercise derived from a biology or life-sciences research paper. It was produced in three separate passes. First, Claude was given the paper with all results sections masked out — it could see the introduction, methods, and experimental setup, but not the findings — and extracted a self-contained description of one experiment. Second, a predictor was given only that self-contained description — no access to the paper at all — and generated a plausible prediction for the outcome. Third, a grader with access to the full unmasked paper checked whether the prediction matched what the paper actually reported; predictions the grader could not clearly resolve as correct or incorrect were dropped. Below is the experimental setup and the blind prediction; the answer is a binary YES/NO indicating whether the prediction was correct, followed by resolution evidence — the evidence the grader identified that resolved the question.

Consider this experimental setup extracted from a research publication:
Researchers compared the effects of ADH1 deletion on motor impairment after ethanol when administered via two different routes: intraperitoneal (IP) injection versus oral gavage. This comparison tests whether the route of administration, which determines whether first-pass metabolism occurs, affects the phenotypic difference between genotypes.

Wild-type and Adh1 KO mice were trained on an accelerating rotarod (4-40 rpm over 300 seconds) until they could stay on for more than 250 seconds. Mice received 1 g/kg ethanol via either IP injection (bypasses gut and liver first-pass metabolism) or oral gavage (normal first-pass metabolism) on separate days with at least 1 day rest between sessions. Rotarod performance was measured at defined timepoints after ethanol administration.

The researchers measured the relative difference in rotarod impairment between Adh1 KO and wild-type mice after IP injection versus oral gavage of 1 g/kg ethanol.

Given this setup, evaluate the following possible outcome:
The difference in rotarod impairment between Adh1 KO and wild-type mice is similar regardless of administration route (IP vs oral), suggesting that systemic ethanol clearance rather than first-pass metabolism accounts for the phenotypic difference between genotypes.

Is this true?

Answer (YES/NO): NO